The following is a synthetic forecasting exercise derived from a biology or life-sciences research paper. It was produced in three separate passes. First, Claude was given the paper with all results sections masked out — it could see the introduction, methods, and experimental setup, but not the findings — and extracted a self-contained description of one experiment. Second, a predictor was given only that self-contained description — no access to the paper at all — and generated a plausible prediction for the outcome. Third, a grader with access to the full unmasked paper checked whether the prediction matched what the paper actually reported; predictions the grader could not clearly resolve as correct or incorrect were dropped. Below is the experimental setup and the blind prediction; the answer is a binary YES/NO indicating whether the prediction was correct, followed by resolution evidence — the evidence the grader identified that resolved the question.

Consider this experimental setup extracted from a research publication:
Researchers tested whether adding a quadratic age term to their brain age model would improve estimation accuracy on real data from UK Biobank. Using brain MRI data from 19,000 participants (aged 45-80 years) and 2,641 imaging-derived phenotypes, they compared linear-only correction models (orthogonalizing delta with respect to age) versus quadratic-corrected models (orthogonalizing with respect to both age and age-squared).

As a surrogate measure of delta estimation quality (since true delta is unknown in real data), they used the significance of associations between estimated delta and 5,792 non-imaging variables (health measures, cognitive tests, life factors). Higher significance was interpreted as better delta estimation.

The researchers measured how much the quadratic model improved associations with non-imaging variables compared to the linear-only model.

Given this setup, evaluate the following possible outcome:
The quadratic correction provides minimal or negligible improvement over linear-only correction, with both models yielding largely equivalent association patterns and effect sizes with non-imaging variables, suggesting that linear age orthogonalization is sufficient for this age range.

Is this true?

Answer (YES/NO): YES